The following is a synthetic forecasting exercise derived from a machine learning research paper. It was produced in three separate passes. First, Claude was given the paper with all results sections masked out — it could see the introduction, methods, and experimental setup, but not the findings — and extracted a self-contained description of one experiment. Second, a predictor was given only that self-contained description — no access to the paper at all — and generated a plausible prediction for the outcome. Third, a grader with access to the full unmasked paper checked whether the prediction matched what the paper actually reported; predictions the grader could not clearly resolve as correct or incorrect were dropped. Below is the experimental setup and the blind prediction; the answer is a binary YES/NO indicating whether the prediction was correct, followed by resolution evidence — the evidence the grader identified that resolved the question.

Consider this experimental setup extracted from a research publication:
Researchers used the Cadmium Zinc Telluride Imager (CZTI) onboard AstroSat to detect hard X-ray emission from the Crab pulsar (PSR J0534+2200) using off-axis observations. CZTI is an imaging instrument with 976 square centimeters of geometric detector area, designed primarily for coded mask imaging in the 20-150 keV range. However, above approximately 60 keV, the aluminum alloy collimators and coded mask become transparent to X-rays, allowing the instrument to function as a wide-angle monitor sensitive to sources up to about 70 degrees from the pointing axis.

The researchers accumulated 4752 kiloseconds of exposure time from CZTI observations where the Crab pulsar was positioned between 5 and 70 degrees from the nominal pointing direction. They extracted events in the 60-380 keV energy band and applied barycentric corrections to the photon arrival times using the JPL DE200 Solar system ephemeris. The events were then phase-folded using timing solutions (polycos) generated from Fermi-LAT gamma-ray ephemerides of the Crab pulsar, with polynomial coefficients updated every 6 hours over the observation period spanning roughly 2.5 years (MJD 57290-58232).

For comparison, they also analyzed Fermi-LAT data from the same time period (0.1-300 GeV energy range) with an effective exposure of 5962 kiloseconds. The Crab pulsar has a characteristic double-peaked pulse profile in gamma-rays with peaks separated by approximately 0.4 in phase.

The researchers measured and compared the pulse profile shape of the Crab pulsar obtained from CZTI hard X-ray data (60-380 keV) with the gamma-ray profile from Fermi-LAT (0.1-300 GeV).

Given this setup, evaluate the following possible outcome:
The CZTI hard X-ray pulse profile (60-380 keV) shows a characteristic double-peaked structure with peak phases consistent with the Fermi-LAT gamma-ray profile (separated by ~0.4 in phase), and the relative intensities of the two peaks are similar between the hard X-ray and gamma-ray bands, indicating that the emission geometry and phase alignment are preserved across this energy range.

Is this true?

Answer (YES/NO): NO